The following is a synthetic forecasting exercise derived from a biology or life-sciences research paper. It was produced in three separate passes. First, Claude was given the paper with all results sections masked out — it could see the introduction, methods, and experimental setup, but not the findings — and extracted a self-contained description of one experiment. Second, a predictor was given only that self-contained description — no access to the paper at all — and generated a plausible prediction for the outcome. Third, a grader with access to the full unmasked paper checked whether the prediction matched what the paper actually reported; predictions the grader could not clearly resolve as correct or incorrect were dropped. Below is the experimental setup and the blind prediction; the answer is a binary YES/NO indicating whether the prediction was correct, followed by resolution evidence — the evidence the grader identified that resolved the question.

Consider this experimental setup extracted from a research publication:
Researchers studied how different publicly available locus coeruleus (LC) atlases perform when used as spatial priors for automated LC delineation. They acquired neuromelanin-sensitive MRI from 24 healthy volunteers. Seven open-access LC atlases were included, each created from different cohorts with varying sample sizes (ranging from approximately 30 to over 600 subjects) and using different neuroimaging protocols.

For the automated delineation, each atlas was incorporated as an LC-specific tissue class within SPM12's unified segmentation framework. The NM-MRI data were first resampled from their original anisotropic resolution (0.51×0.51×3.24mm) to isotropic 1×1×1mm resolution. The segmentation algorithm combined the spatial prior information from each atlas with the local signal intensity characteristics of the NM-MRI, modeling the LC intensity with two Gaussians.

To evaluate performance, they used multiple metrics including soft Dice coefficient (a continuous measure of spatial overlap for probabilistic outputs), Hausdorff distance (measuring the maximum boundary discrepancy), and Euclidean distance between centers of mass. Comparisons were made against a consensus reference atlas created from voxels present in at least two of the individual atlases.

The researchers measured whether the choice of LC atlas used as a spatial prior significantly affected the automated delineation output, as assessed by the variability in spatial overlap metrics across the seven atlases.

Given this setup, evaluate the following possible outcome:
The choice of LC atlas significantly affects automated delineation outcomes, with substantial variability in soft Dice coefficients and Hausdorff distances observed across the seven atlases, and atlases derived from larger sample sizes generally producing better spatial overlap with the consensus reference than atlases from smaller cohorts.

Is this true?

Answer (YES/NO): NO